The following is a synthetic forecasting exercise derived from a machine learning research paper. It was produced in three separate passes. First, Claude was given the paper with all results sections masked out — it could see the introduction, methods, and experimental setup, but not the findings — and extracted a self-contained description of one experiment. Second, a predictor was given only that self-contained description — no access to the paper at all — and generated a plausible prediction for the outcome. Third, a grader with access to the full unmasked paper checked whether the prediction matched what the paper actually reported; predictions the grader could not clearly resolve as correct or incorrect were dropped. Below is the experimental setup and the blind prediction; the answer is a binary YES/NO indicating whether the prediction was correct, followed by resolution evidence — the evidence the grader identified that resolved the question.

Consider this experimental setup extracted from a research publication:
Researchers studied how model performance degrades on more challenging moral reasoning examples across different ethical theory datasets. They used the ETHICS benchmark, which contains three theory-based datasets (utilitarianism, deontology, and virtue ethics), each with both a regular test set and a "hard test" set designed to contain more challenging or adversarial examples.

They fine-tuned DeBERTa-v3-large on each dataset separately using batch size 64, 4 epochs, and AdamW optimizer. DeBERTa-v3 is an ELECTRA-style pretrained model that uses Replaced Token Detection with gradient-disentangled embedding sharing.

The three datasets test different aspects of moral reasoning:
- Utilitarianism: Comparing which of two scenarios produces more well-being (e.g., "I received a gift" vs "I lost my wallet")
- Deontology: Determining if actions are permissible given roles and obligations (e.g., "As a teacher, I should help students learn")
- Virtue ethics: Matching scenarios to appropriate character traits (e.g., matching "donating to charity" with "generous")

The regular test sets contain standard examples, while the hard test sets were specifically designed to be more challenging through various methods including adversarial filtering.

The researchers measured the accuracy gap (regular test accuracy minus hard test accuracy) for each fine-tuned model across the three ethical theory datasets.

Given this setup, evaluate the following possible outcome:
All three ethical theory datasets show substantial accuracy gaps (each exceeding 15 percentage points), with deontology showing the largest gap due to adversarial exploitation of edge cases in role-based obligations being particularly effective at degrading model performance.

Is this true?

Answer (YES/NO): NO